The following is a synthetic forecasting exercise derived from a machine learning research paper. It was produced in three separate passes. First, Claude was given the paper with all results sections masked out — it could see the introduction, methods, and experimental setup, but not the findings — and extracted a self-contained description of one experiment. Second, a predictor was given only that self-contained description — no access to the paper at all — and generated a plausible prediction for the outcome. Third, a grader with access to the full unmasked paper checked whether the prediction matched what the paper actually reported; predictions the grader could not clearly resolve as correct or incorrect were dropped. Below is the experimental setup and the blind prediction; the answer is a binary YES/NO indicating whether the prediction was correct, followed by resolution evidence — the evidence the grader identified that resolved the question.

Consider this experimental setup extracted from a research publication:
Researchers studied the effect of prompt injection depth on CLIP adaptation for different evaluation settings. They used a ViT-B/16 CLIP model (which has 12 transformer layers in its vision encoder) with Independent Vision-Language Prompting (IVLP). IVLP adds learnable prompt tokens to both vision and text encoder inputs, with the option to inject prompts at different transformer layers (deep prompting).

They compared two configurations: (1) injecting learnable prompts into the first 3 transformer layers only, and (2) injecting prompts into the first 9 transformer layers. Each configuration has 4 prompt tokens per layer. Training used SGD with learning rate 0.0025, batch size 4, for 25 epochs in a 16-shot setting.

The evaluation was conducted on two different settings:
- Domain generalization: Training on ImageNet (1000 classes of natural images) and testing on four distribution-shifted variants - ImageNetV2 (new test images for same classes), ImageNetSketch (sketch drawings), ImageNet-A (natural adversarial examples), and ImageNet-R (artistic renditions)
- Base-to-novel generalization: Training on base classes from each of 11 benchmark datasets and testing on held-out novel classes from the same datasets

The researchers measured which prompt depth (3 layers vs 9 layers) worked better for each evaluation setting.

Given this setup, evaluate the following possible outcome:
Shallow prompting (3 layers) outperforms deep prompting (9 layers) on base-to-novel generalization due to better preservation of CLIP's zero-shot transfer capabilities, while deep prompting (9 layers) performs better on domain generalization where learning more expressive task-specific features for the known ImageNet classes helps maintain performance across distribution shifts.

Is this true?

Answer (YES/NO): NO